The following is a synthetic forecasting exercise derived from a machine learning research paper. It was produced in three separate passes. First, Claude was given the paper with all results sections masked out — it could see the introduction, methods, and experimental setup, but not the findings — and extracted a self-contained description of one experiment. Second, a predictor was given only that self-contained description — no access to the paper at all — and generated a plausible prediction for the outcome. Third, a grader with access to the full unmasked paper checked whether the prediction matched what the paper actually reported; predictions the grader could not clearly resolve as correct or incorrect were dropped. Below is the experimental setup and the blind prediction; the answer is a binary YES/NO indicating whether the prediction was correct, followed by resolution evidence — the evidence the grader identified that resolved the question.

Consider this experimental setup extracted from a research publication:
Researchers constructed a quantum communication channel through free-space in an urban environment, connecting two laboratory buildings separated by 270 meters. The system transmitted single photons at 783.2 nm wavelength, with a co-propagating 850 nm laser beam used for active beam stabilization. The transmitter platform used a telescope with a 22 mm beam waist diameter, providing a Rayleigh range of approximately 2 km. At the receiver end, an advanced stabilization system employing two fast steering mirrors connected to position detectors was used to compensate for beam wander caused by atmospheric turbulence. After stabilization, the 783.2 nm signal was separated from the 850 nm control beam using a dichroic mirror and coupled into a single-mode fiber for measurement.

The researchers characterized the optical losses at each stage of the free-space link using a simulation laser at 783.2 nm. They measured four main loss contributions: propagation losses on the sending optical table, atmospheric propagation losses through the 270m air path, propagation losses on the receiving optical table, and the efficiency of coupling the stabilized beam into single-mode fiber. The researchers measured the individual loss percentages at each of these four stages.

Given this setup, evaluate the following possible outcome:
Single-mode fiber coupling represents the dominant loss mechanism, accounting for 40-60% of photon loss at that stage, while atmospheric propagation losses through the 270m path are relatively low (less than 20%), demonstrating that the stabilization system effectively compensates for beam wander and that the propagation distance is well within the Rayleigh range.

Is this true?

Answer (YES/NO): YES